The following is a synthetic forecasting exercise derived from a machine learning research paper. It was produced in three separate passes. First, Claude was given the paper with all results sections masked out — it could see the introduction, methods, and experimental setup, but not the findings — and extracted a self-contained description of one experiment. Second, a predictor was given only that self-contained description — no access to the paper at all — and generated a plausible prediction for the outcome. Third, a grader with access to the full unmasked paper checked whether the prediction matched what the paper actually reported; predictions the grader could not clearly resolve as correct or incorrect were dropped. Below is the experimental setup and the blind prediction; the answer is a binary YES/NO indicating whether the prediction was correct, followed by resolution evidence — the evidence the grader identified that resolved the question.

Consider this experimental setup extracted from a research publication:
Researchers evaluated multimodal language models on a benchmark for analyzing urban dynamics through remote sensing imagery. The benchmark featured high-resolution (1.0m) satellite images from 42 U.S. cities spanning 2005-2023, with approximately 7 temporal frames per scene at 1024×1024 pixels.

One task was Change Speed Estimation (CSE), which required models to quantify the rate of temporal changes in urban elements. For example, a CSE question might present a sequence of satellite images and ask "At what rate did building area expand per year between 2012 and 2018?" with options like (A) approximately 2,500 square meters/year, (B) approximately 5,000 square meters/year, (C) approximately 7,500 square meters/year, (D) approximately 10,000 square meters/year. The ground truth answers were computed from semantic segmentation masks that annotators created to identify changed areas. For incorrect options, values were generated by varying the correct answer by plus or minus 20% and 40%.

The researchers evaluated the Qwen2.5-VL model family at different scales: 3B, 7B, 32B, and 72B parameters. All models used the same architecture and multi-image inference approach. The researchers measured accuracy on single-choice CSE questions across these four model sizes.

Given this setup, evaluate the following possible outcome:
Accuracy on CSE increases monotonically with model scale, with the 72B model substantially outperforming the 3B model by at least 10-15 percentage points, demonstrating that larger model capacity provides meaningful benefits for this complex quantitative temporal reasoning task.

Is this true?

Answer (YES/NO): NO